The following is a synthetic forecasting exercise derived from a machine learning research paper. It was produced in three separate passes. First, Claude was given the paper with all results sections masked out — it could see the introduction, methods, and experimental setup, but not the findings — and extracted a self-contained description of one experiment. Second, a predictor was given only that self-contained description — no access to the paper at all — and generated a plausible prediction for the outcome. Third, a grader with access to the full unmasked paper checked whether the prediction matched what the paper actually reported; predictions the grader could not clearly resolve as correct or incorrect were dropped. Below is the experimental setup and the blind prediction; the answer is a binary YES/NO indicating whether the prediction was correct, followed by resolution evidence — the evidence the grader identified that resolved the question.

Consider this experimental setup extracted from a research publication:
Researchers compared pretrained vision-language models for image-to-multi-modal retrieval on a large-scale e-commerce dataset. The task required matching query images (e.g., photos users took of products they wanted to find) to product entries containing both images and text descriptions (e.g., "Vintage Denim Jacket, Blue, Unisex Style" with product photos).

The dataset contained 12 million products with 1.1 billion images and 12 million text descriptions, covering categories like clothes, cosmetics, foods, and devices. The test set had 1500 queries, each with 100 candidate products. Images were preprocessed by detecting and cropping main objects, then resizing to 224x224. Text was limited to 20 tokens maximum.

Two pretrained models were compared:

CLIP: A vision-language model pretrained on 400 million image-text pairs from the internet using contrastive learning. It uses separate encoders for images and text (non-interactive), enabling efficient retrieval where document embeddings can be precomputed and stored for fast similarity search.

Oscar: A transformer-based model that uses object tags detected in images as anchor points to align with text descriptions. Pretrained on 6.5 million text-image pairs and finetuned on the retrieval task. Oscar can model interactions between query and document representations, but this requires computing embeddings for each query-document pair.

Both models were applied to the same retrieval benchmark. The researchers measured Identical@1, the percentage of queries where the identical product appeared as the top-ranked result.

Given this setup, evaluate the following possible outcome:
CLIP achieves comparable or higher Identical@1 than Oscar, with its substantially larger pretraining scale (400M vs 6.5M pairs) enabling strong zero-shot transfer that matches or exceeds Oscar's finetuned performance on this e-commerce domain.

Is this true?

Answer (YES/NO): YES